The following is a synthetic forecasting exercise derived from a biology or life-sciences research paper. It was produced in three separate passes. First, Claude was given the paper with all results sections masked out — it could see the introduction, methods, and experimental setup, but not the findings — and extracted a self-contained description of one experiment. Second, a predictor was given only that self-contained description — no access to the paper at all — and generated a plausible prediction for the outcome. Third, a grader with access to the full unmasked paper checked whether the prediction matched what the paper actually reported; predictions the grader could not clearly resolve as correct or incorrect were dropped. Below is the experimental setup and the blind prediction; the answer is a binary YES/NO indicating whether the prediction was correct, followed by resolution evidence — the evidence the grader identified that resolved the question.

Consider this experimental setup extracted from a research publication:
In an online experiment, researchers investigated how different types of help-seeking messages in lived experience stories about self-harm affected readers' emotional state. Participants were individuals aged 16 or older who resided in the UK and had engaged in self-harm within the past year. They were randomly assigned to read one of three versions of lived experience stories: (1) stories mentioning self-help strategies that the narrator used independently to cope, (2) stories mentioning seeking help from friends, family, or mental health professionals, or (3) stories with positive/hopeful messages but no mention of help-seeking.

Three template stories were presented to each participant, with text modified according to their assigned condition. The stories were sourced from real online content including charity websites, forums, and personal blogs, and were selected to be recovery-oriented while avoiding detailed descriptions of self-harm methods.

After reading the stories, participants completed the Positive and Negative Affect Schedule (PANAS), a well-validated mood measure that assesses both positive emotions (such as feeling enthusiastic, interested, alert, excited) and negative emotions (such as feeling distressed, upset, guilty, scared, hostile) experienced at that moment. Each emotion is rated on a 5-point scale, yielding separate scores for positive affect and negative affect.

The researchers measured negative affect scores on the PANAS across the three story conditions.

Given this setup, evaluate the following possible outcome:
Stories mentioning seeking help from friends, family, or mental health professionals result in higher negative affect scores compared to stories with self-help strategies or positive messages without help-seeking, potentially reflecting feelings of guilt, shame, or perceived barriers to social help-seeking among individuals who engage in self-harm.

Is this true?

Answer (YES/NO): NO